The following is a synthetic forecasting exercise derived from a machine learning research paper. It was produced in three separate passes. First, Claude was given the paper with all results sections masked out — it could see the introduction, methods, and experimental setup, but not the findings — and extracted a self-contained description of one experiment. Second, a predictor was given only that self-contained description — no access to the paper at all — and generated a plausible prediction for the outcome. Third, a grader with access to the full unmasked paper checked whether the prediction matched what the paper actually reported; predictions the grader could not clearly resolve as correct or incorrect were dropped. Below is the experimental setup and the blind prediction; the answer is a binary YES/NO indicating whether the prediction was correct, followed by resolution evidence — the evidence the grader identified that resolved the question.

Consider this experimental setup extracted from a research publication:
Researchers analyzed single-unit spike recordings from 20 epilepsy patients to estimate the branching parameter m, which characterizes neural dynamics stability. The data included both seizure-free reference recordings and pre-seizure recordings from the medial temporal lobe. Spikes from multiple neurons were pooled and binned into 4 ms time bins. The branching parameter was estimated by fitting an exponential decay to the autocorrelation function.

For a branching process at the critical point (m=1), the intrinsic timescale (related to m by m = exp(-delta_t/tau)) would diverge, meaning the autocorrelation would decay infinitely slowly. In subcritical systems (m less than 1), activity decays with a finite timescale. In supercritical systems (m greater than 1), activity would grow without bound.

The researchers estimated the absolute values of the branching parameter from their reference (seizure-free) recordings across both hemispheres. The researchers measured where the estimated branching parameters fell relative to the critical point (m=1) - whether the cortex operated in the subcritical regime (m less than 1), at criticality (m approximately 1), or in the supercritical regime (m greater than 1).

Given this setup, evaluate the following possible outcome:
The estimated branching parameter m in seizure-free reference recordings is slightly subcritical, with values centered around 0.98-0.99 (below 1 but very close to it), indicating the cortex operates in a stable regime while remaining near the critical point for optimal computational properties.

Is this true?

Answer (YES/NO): YES